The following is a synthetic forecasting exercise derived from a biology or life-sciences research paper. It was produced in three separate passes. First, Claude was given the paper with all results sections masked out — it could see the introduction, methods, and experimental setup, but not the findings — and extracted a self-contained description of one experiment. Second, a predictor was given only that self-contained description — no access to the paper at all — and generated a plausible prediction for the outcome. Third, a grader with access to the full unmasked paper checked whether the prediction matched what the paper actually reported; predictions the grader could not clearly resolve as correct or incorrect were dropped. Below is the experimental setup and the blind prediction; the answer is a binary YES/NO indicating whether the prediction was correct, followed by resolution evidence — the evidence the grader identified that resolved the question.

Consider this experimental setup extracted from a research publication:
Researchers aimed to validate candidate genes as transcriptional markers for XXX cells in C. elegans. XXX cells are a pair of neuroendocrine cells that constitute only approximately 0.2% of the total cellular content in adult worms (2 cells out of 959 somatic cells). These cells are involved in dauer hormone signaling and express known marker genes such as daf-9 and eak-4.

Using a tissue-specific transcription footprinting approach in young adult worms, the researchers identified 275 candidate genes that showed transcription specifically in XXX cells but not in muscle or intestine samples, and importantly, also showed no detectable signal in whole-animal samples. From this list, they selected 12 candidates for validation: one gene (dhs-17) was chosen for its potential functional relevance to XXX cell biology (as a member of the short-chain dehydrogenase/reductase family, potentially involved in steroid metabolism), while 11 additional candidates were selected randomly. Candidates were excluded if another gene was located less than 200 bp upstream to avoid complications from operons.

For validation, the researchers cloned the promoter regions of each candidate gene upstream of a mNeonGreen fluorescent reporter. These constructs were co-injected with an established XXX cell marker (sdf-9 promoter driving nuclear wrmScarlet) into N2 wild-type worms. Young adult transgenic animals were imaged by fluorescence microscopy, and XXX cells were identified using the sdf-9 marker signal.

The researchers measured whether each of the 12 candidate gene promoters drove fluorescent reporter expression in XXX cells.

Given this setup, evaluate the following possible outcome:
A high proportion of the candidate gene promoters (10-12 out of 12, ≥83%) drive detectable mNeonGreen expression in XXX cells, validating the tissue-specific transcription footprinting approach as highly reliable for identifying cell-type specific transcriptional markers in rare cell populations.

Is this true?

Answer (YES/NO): NO